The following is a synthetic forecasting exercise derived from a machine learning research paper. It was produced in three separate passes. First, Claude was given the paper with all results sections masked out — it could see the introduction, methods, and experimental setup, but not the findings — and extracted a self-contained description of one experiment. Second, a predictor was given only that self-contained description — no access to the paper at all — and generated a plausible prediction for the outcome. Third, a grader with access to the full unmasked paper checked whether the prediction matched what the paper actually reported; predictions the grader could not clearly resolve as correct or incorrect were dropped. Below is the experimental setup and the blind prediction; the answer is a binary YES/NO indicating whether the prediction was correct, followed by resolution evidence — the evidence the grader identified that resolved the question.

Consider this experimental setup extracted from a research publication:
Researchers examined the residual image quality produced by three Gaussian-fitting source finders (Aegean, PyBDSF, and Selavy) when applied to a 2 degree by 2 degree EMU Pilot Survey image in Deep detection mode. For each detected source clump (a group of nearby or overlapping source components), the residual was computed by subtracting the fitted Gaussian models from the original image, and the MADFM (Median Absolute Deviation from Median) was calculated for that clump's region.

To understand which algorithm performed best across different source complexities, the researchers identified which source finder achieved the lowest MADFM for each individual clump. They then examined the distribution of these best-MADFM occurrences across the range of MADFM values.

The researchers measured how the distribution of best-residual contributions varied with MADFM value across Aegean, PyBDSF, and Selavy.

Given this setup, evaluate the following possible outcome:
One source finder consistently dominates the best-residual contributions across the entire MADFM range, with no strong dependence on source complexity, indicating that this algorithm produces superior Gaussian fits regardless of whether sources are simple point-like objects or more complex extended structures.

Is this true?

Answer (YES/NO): NO